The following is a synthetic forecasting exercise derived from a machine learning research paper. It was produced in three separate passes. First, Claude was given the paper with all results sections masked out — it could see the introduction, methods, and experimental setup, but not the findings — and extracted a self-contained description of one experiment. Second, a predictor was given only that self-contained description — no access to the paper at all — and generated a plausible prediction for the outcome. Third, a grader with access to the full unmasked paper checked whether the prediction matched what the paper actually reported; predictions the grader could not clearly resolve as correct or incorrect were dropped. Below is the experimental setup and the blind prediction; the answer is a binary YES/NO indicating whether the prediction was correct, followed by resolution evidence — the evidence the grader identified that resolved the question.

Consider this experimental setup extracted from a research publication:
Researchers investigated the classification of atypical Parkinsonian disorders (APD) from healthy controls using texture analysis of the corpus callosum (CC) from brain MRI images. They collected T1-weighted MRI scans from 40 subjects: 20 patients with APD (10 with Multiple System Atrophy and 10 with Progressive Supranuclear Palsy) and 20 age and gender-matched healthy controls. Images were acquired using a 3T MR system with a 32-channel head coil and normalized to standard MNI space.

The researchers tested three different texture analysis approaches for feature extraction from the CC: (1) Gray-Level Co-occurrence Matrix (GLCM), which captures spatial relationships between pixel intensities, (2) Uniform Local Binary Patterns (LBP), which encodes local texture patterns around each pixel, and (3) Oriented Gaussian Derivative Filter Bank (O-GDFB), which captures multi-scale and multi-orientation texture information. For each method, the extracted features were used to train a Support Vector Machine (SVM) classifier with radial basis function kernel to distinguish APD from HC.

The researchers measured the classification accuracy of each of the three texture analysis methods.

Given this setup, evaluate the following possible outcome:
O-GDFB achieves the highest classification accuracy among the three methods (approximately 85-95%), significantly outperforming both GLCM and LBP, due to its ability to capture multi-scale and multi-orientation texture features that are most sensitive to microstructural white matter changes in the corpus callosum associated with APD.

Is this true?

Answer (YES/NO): NO